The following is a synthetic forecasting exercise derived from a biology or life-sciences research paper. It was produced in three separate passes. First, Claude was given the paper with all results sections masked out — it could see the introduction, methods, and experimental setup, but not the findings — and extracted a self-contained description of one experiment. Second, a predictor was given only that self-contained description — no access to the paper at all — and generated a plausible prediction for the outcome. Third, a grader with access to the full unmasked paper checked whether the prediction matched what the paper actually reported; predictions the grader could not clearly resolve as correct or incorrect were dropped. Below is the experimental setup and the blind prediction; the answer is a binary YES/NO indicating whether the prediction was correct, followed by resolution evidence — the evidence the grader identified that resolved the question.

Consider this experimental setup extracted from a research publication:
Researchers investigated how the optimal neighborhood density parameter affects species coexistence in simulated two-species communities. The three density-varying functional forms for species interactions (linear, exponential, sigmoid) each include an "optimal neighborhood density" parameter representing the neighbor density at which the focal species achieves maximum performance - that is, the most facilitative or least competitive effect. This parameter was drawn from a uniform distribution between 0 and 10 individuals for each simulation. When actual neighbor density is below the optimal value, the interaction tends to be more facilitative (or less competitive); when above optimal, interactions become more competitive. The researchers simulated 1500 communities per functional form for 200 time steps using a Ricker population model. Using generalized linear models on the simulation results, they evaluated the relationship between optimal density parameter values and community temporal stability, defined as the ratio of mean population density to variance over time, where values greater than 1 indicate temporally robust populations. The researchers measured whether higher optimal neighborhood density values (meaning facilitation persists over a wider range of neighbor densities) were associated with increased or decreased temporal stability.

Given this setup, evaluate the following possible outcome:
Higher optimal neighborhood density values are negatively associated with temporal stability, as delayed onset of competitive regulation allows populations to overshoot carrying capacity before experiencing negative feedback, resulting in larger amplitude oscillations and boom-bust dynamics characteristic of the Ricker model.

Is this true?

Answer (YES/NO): YES